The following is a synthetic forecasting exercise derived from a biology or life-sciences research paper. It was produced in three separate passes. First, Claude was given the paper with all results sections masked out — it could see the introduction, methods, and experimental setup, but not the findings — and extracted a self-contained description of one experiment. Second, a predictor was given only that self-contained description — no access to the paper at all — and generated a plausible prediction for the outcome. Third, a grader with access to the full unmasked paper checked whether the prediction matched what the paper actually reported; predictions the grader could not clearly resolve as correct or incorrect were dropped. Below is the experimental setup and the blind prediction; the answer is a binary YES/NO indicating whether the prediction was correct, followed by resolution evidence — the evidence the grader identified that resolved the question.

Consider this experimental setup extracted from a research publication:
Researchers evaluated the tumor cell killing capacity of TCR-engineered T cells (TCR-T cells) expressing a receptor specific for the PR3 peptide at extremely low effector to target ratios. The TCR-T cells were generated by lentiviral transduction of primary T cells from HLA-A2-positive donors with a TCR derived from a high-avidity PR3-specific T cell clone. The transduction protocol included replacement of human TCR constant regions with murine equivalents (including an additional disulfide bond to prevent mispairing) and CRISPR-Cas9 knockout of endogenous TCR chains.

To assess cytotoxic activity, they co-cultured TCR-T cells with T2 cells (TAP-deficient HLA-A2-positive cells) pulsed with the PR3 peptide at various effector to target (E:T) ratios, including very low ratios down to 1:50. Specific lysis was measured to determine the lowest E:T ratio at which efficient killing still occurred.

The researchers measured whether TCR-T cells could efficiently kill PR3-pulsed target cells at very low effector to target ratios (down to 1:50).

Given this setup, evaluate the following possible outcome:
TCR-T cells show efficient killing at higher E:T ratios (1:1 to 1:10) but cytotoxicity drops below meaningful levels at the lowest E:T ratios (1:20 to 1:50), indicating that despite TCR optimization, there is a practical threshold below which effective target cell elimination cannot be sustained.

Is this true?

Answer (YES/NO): NO